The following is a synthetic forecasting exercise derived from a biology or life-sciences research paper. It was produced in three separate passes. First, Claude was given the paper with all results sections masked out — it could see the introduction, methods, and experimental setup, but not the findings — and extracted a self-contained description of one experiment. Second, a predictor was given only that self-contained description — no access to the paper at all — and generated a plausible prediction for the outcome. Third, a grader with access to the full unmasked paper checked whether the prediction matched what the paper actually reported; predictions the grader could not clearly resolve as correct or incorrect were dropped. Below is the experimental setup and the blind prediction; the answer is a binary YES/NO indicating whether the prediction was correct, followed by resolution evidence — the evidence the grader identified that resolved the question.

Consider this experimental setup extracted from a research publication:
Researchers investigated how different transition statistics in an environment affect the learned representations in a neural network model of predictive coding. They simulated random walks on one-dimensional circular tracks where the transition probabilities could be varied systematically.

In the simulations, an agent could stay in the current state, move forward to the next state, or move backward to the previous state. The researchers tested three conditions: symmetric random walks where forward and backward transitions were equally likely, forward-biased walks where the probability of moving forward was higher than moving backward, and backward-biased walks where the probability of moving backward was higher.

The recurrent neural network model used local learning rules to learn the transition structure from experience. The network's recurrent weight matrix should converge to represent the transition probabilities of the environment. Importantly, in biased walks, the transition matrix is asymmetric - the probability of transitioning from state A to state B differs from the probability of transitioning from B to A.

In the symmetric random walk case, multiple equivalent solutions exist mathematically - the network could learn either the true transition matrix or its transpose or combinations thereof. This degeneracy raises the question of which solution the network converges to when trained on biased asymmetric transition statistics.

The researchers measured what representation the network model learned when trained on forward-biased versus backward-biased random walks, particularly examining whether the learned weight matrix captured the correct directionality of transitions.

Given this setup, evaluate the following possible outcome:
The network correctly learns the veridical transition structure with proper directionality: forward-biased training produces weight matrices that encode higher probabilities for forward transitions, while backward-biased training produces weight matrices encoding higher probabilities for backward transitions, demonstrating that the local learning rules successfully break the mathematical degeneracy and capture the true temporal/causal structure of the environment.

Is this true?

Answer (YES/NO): YES